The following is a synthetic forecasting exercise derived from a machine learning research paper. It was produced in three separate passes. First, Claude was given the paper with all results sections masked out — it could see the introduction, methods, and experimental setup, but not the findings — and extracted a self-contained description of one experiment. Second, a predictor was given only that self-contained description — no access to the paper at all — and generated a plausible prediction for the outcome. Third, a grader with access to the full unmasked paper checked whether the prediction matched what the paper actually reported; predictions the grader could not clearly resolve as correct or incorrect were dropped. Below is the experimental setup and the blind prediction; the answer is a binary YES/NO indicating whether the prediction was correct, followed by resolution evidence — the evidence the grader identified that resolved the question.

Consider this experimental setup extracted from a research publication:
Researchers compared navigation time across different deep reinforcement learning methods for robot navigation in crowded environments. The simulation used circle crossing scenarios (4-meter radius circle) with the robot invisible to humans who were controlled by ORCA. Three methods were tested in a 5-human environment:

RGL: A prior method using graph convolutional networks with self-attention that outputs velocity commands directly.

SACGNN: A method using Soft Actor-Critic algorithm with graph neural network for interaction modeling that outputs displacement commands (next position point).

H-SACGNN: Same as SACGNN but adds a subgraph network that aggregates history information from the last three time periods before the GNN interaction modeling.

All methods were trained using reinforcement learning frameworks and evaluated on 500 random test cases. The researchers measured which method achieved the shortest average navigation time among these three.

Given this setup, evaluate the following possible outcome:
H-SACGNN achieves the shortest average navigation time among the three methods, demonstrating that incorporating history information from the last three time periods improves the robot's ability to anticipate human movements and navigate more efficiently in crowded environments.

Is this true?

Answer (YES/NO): NO